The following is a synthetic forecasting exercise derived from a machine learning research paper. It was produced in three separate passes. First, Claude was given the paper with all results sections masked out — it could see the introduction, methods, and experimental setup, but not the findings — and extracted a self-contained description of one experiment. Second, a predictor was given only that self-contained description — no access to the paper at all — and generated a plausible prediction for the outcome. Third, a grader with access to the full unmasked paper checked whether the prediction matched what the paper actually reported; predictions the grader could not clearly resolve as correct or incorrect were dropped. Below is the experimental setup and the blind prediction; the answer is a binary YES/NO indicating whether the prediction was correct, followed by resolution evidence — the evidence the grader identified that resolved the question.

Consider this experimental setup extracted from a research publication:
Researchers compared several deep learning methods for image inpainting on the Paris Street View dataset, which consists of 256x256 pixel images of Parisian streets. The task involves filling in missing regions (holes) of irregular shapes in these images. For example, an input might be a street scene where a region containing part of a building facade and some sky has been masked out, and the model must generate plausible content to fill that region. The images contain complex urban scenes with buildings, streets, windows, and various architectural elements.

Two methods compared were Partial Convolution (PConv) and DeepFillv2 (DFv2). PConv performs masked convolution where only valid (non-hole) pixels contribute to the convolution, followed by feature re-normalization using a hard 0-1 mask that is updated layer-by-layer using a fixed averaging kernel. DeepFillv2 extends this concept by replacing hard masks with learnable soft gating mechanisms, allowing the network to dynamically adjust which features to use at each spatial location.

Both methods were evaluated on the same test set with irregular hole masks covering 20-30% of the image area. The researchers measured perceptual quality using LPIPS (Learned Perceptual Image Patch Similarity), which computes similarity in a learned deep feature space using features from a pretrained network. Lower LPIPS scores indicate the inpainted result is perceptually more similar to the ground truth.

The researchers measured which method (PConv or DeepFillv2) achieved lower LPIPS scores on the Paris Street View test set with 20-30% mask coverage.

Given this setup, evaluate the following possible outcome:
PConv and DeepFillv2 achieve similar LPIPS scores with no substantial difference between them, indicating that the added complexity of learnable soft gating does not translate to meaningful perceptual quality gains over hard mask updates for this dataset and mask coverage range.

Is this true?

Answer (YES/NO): NO